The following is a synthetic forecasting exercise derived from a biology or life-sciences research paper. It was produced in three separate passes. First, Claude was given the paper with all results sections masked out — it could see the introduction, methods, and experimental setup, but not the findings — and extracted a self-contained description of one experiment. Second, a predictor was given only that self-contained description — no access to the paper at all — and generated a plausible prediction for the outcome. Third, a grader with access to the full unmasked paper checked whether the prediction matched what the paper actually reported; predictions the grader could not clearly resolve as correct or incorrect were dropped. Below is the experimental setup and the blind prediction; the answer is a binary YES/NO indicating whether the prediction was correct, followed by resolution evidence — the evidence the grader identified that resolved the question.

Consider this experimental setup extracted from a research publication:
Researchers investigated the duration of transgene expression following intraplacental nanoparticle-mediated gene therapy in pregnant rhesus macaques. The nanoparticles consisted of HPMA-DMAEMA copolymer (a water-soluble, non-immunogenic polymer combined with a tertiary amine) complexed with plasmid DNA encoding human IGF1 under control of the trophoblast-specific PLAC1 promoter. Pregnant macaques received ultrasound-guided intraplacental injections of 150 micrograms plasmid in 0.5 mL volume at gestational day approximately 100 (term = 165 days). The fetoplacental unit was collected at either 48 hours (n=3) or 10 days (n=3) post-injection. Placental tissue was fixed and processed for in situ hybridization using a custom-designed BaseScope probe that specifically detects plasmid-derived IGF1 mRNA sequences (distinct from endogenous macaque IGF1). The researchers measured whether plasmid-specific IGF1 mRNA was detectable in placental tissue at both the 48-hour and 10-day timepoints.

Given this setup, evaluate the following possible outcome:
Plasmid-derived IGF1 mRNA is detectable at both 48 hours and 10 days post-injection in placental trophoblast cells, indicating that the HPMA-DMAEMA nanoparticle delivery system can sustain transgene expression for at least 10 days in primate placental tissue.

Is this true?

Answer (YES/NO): YES